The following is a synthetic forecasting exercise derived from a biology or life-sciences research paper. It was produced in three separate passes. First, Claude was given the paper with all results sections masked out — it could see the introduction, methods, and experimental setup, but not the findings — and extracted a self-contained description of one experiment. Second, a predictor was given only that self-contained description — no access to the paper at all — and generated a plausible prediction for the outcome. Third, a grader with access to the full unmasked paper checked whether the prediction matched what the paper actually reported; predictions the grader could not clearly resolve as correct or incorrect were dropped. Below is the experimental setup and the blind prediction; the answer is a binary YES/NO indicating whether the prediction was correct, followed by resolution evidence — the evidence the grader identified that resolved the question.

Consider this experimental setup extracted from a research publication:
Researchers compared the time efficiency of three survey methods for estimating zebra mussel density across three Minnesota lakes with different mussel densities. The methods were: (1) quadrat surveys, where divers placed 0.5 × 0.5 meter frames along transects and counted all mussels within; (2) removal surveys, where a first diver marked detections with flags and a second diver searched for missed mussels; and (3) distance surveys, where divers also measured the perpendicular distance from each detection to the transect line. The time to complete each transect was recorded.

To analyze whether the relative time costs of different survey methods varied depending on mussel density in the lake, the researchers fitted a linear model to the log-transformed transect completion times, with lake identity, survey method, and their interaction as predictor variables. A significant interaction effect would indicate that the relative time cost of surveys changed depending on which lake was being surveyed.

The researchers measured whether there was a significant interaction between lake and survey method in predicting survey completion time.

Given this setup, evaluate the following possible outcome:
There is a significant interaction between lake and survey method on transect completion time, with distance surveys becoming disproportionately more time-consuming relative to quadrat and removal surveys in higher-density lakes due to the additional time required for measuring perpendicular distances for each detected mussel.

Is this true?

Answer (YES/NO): YES